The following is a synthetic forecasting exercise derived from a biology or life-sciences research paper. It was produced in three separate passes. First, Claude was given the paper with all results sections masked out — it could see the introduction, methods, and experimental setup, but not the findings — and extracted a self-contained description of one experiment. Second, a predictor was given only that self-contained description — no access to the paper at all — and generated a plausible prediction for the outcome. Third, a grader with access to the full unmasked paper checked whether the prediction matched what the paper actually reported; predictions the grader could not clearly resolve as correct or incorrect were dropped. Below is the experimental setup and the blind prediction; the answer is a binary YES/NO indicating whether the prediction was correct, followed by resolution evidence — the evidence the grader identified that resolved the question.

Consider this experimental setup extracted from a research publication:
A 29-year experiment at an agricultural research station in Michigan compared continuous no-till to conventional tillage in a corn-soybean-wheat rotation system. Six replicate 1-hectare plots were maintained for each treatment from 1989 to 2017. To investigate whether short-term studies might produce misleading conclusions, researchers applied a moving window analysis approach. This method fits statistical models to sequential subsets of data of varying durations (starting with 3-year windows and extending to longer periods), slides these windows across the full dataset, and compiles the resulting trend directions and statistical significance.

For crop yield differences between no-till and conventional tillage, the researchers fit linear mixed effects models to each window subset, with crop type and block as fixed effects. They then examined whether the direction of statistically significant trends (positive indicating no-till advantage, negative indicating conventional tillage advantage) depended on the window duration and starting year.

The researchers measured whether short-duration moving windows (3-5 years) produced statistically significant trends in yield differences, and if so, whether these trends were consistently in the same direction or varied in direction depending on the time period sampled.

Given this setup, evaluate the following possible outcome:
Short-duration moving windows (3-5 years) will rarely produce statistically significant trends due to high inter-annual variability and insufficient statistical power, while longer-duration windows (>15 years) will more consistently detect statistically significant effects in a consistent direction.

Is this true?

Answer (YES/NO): NO